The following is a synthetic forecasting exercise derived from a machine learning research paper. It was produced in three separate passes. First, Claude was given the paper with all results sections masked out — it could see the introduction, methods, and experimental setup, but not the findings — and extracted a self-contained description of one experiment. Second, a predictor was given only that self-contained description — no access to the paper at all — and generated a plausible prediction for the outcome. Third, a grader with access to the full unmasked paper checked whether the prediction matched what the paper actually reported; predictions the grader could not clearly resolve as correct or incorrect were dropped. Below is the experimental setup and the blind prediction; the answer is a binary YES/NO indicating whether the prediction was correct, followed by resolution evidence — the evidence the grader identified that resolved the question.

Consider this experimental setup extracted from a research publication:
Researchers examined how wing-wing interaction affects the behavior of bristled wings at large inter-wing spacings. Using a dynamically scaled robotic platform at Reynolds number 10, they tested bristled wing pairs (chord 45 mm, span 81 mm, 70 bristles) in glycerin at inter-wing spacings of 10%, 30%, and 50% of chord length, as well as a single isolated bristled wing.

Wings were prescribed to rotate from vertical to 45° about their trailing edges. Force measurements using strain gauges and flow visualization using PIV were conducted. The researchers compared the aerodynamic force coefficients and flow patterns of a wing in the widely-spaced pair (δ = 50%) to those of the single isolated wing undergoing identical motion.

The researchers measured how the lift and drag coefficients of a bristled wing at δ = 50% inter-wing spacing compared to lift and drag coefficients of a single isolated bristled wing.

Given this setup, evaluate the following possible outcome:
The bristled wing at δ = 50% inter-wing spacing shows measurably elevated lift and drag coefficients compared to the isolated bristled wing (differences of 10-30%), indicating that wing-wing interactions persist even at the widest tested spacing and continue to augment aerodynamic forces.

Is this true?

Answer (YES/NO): NO